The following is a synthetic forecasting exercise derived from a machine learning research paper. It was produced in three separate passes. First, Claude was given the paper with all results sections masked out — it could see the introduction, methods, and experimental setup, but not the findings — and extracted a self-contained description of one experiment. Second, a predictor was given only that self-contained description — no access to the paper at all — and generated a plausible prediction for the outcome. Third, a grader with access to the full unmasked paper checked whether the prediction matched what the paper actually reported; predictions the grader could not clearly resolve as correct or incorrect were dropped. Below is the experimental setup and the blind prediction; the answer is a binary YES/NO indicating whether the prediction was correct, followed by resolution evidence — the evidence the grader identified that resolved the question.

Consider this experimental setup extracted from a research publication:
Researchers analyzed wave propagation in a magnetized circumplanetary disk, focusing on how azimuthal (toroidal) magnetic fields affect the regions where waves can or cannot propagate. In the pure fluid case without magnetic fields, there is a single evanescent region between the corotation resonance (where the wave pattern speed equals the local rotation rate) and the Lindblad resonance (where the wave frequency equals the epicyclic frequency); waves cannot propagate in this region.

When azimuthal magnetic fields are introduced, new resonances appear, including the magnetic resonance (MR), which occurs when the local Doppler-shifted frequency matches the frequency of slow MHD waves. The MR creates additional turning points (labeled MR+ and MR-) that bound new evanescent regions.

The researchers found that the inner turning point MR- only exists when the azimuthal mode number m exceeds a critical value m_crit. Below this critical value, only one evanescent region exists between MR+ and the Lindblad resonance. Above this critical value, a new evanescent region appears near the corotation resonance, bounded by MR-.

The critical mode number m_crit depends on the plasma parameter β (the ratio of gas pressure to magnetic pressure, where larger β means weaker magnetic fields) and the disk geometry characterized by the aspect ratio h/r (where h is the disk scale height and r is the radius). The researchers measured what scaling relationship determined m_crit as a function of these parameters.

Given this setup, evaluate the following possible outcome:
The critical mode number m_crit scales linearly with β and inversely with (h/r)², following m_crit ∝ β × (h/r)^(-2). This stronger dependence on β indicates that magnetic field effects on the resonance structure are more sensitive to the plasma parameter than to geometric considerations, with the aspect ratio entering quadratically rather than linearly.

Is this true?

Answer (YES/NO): NO